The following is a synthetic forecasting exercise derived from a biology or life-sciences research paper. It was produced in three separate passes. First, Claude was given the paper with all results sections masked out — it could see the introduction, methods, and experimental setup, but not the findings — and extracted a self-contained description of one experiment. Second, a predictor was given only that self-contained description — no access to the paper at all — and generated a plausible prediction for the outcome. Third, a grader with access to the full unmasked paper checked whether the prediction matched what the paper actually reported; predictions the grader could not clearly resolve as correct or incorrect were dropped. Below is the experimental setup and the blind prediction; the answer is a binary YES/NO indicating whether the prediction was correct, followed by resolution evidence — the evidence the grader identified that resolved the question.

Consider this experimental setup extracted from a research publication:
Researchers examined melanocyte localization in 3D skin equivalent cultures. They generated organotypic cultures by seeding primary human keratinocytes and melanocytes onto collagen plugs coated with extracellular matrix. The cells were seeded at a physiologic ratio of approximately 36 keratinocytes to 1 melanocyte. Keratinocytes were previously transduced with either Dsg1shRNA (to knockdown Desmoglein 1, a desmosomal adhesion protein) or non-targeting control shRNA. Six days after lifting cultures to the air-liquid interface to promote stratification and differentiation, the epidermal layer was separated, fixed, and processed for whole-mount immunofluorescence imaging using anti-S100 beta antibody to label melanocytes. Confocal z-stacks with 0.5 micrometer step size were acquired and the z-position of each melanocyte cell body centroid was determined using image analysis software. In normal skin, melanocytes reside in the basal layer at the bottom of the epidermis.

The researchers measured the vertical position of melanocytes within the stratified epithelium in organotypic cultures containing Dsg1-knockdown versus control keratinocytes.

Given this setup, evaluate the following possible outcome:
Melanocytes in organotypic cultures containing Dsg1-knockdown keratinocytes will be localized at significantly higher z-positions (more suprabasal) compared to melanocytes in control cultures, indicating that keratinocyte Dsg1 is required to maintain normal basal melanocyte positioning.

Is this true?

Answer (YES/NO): YES